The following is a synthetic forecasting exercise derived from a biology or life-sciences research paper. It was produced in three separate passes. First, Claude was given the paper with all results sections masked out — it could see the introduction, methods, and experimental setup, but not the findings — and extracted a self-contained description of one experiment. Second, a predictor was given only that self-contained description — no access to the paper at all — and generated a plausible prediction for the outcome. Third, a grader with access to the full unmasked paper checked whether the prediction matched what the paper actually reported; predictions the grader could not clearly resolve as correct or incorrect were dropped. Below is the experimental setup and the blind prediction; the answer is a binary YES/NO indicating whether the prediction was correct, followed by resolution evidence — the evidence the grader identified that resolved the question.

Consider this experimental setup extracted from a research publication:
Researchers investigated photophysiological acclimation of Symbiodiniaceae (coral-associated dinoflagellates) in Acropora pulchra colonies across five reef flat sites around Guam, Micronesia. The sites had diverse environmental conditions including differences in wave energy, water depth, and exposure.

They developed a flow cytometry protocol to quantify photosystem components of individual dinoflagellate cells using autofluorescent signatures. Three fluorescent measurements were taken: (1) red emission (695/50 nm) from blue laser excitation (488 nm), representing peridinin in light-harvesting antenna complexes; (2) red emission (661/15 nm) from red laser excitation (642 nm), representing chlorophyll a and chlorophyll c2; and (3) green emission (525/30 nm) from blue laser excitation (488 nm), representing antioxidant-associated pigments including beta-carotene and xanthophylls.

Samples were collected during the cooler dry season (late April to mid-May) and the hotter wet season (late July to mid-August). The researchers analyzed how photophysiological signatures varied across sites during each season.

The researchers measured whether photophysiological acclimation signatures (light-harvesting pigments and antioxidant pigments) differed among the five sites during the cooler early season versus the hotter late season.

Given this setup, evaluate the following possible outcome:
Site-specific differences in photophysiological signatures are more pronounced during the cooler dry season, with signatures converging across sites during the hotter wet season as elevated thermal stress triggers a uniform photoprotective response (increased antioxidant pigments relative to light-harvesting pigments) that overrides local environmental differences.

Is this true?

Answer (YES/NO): NO